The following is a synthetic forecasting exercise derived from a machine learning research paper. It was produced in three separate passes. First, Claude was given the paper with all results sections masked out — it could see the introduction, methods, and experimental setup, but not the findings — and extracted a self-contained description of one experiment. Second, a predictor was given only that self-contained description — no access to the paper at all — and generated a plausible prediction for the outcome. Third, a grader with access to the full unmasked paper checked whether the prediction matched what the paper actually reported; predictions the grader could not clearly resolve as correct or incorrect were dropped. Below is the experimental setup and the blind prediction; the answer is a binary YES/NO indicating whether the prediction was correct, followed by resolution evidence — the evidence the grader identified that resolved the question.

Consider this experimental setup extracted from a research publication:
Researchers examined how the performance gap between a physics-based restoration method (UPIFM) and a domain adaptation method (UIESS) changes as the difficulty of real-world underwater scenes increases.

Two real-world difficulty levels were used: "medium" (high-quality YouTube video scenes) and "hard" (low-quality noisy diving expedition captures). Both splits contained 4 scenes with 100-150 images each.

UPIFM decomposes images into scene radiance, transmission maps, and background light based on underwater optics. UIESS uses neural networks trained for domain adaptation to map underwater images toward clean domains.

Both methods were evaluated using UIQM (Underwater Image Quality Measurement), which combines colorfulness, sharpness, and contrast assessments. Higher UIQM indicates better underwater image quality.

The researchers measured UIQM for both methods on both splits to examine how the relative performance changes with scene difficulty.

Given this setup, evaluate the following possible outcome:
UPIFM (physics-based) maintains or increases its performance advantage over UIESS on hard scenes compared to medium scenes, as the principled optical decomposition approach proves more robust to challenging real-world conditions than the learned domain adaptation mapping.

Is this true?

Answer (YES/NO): YES